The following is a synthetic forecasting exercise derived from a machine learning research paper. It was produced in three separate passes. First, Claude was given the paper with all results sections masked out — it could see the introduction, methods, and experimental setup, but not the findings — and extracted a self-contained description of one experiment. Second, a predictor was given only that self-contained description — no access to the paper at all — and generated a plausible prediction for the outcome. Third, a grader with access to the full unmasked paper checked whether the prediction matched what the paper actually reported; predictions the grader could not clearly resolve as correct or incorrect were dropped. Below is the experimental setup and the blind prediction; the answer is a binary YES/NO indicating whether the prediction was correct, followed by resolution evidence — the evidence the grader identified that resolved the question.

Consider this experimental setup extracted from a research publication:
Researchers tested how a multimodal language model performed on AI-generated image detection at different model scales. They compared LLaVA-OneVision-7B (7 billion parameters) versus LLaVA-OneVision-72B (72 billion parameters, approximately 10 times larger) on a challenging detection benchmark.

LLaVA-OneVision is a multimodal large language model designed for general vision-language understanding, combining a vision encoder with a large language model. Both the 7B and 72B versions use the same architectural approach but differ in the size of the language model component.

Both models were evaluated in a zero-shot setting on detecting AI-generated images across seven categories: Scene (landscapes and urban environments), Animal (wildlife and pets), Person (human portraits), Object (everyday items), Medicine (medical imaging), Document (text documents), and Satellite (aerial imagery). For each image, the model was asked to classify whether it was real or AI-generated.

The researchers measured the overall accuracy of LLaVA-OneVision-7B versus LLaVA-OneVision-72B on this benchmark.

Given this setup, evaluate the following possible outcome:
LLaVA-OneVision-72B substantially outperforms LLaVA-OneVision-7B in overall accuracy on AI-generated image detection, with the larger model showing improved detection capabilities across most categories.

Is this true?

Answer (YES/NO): NO